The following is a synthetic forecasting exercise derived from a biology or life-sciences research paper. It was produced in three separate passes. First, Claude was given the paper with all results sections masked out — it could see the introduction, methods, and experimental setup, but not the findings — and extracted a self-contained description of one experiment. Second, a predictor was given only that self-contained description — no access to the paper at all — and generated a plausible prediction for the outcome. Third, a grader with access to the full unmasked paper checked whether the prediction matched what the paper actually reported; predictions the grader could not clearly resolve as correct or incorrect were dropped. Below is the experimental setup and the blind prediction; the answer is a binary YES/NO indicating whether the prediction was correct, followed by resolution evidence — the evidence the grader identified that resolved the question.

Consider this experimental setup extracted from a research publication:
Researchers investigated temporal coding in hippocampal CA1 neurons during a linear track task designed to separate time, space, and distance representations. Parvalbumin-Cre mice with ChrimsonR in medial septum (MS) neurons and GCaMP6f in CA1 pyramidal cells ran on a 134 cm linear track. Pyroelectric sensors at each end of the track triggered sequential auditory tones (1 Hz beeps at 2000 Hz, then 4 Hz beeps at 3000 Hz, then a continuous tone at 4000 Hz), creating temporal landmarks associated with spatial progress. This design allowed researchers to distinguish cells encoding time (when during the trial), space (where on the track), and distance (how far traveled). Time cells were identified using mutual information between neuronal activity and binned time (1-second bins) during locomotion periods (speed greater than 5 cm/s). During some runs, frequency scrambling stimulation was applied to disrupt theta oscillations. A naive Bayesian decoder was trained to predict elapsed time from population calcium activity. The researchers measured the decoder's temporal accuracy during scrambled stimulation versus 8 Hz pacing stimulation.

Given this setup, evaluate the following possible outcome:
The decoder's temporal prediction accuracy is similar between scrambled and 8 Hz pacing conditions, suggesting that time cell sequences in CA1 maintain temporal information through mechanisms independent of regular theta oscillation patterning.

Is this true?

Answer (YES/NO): YES